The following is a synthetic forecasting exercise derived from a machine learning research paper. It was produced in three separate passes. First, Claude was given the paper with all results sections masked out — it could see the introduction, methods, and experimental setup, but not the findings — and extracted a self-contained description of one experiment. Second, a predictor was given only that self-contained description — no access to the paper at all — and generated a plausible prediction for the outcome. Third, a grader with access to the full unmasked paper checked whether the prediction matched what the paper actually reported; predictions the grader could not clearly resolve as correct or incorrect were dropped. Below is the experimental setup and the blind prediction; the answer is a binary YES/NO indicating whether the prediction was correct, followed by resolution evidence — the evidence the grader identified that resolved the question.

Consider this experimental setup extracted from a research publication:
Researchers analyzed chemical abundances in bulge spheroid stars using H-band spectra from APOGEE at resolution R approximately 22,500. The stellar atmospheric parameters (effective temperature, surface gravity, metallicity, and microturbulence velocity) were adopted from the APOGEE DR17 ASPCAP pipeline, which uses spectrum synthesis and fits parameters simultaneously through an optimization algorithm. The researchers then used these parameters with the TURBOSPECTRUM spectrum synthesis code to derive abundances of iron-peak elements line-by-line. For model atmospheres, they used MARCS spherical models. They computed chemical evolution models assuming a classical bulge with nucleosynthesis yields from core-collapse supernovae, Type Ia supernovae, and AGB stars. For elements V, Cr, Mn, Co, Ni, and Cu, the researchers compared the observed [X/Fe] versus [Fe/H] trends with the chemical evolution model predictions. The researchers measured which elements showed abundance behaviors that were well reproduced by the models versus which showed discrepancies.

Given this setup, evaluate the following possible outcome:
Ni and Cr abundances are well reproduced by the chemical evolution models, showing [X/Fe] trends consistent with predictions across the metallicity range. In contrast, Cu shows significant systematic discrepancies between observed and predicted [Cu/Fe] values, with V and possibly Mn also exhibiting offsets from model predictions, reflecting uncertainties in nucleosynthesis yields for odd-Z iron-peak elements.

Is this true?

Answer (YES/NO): NO